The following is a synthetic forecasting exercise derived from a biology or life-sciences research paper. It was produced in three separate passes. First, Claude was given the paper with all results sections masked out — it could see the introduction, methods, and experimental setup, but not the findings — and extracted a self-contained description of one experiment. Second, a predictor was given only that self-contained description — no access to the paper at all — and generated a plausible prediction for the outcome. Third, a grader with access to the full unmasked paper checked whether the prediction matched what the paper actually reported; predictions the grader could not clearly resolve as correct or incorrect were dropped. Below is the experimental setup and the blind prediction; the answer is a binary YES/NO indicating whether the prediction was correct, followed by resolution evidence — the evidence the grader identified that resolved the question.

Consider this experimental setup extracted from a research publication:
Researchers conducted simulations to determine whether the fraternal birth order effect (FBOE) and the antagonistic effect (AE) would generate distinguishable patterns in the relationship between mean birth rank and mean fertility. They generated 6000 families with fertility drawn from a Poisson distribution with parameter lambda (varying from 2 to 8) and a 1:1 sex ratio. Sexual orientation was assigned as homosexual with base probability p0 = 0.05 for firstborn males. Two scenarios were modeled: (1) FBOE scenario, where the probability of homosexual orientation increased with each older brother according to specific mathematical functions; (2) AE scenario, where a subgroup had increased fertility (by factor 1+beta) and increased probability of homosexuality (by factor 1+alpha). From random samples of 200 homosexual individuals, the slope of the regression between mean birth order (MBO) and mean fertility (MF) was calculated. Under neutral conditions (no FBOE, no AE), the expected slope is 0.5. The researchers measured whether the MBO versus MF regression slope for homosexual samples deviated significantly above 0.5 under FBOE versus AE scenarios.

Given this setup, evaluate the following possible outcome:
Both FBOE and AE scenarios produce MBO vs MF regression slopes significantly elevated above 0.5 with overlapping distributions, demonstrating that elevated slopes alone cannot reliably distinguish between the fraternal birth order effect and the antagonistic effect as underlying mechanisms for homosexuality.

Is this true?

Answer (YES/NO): NO